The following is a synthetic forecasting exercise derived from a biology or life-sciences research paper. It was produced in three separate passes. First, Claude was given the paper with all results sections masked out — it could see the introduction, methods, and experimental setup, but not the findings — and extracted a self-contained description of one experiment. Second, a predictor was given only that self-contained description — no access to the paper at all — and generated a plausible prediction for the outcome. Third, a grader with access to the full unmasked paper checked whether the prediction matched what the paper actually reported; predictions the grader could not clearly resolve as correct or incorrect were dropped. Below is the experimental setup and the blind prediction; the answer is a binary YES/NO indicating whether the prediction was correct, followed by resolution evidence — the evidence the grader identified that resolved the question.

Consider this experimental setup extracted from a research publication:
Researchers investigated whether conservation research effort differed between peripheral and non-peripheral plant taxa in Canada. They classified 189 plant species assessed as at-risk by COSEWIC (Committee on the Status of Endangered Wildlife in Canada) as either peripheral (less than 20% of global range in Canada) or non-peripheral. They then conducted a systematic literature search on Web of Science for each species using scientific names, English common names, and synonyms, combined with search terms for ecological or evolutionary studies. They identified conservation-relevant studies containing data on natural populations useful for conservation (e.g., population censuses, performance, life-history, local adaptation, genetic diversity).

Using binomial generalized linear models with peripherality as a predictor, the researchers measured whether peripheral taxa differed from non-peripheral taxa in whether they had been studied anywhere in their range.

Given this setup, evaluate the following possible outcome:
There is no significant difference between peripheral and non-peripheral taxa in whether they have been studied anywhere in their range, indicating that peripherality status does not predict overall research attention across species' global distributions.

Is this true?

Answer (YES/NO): YES